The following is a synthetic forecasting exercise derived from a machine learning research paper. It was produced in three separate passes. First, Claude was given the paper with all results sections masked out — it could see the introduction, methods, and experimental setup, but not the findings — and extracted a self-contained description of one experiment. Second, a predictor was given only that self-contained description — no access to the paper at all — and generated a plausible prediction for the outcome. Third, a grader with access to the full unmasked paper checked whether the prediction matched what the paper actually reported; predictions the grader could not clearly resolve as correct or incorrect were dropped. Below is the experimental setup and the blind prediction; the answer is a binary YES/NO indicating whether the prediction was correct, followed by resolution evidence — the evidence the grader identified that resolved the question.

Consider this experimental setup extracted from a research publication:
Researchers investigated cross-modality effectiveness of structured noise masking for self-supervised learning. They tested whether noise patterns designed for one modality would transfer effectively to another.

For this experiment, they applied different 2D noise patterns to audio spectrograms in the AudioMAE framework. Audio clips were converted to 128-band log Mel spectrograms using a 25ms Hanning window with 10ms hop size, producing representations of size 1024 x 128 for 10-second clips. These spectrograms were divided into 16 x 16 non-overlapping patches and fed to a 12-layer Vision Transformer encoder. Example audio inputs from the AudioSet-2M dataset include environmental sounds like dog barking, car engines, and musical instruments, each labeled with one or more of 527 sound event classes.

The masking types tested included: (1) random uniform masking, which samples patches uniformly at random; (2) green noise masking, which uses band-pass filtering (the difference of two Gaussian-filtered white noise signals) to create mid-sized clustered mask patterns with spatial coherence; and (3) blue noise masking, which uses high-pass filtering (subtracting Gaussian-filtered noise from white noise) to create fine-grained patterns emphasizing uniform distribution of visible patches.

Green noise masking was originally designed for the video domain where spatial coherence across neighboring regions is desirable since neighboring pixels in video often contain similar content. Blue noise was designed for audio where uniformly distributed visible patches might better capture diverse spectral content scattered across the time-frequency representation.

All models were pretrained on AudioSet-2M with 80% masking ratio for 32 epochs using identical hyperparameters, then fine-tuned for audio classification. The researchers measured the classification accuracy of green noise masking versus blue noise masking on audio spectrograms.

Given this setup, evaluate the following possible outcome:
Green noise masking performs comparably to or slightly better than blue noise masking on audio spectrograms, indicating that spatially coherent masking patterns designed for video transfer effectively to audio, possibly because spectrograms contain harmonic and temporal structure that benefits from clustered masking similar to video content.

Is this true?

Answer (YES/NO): NO